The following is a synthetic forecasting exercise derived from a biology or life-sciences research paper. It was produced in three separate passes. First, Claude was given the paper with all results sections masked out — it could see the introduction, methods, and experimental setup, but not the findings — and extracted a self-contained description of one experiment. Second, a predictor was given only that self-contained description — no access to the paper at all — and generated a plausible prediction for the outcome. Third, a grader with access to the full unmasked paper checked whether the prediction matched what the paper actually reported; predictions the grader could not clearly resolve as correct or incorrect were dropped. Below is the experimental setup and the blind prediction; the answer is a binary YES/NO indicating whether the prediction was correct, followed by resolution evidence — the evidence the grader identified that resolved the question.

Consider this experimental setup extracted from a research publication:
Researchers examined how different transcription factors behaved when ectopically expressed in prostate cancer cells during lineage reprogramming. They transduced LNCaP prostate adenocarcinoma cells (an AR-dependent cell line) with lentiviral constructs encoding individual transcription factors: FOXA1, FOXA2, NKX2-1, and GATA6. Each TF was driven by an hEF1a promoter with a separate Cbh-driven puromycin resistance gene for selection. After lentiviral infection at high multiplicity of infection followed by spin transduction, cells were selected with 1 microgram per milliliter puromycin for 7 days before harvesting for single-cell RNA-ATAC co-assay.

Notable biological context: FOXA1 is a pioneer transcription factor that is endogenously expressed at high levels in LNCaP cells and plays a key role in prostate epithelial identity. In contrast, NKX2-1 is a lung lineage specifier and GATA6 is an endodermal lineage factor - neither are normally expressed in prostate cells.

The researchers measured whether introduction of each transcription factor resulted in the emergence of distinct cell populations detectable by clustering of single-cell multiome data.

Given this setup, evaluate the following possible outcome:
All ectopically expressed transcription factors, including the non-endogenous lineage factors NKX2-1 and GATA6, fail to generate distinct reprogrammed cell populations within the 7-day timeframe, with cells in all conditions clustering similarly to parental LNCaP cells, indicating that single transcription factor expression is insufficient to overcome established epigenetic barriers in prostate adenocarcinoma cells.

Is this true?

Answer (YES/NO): NO